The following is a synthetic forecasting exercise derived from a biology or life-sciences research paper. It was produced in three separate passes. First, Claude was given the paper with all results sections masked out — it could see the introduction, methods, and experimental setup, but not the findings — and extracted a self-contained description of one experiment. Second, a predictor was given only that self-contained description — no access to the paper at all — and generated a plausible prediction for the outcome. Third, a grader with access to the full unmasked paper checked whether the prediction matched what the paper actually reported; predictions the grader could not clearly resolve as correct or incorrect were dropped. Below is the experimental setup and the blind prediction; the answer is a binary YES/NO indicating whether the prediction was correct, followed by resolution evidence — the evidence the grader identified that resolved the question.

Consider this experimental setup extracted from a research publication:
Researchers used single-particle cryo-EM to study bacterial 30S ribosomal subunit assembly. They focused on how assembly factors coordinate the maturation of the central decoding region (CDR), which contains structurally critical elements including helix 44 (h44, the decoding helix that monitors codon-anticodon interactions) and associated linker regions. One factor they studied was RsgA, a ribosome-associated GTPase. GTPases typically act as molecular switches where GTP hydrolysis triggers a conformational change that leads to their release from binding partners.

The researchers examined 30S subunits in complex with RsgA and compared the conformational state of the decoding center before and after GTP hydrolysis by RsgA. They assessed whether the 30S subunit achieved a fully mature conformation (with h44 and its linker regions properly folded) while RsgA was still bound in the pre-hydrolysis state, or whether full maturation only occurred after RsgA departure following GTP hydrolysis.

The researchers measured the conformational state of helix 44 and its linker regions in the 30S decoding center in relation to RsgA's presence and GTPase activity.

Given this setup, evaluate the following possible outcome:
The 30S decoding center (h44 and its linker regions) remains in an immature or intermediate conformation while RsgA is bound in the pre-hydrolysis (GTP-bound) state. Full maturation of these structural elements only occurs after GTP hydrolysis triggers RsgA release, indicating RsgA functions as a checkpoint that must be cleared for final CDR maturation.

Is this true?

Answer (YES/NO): YES